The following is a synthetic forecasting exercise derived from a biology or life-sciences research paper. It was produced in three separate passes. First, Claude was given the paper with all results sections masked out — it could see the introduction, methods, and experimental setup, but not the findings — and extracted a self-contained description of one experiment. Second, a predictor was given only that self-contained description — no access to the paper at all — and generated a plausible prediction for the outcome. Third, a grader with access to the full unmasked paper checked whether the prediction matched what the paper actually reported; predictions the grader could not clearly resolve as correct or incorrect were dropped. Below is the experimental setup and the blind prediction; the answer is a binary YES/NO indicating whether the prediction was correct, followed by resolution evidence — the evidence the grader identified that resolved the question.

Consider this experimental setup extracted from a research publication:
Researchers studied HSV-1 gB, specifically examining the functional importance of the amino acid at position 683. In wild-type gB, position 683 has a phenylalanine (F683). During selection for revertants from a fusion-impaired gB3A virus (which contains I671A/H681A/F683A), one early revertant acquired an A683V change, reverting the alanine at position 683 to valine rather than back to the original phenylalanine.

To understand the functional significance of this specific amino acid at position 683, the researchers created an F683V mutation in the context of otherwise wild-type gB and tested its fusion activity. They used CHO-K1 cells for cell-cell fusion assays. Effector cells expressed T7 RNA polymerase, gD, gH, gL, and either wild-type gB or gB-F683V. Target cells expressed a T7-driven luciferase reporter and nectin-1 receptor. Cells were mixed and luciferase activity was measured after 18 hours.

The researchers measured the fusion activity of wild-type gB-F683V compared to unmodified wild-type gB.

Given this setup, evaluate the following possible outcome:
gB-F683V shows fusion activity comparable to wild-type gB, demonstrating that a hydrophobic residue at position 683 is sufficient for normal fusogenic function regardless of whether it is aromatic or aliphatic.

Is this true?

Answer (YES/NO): NO